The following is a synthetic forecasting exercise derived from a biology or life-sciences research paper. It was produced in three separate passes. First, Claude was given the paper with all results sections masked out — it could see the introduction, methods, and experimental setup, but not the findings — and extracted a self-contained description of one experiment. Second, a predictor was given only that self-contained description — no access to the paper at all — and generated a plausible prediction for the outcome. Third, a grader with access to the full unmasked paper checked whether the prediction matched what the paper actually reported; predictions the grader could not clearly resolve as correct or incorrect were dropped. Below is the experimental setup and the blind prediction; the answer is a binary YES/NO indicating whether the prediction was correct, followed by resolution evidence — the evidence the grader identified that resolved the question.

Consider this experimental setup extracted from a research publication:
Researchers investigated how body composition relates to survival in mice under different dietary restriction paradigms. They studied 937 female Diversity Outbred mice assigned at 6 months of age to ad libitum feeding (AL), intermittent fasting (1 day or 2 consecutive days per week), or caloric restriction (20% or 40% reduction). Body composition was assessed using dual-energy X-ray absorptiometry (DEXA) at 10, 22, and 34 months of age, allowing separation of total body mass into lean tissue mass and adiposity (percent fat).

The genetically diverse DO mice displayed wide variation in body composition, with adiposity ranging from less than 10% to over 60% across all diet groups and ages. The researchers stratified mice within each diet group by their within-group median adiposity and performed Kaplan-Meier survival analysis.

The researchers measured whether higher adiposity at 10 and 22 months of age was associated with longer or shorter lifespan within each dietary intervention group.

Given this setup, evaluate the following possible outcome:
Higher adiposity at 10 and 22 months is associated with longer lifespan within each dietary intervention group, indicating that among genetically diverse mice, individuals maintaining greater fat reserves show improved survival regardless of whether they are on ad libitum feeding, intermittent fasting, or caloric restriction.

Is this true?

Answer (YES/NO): YES